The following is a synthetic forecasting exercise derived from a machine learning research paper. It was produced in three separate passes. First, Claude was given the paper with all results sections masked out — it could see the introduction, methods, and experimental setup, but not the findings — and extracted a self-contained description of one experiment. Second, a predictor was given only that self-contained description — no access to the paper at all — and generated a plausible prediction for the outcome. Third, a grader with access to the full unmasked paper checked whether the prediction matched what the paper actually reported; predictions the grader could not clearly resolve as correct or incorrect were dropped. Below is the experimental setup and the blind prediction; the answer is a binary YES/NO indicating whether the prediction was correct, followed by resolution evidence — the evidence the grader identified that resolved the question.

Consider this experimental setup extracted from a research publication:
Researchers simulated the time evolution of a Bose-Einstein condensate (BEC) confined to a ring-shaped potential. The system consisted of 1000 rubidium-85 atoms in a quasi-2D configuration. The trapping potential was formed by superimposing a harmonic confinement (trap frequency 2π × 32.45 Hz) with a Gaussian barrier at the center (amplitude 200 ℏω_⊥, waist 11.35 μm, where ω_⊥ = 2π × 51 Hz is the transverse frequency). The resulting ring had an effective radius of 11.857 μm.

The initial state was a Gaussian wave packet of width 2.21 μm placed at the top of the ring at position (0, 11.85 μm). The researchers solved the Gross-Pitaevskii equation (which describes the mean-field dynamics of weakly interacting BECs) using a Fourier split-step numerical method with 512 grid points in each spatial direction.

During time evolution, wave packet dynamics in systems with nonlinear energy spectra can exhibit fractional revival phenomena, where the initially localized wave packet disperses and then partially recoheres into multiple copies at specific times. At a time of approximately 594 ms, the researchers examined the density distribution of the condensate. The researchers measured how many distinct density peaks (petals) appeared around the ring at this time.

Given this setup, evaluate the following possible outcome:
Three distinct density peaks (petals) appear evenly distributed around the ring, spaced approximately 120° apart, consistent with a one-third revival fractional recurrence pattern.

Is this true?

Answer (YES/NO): NO